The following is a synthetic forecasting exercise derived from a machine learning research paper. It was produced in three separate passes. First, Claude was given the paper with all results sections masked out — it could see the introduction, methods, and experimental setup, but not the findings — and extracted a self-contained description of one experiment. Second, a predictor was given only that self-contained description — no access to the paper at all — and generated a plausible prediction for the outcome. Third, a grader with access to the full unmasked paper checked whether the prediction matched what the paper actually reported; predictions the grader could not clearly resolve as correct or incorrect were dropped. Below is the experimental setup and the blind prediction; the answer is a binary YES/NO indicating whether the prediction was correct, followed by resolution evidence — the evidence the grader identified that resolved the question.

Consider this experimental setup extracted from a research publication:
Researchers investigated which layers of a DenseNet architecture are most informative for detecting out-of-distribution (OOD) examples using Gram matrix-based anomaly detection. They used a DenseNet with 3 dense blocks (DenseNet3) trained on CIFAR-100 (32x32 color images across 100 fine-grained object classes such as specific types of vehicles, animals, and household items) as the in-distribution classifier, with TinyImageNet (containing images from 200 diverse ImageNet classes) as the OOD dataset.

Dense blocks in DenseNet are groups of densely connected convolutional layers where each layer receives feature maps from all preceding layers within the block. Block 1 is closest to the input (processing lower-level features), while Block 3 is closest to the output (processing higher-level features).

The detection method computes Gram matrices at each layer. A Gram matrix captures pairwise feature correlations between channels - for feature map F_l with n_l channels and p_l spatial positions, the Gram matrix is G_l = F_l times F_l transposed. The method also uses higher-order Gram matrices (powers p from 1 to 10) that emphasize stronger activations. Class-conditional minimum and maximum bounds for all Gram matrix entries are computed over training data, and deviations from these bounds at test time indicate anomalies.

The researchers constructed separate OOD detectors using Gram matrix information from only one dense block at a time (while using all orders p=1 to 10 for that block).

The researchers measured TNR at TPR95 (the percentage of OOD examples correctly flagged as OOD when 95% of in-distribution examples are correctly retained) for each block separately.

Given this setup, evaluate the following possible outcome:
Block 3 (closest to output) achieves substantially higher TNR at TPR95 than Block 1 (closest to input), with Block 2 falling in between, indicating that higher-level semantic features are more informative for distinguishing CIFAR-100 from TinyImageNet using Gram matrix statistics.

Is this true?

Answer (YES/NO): NO